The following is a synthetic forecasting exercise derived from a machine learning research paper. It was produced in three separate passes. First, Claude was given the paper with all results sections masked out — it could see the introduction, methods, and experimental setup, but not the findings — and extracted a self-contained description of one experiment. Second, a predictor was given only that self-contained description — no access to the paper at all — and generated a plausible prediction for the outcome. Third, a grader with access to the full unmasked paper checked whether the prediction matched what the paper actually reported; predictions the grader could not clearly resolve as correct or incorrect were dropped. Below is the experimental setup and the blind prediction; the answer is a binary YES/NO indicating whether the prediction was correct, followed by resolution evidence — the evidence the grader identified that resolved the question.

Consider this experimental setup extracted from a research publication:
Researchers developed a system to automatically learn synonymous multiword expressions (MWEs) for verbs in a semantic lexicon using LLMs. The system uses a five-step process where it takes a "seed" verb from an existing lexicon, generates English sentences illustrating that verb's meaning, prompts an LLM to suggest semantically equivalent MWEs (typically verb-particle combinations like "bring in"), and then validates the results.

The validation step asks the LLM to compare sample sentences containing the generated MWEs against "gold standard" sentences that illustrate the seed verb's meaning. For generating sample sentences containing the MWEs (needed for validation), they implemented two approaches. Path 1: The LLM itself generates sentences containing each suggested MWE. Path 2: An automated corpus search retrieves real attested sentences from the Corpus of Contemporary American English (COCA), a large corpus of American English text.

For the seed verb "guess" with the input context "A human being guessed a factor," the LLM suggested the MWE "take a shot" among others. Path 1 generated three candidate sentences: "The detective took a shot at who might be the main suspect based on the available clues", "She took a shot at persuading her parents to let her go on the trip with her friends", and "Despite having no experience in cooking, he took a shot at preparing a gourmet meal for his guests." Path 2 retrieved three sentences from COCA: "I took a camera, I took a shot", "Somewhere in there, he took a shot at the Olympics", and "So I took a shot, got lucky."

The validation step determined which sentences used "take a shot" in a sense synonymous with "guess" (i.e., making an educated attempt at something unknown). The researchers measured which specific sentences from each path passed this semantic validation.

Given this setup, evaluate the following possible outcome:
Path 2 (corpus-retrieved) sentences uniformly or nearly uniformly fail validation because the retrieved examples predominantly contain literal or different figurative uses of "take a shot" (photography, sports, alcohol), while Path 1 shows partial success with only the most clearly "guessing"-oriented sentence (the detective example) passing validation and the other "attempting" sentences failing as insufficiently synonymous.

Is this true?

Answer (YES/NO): NO